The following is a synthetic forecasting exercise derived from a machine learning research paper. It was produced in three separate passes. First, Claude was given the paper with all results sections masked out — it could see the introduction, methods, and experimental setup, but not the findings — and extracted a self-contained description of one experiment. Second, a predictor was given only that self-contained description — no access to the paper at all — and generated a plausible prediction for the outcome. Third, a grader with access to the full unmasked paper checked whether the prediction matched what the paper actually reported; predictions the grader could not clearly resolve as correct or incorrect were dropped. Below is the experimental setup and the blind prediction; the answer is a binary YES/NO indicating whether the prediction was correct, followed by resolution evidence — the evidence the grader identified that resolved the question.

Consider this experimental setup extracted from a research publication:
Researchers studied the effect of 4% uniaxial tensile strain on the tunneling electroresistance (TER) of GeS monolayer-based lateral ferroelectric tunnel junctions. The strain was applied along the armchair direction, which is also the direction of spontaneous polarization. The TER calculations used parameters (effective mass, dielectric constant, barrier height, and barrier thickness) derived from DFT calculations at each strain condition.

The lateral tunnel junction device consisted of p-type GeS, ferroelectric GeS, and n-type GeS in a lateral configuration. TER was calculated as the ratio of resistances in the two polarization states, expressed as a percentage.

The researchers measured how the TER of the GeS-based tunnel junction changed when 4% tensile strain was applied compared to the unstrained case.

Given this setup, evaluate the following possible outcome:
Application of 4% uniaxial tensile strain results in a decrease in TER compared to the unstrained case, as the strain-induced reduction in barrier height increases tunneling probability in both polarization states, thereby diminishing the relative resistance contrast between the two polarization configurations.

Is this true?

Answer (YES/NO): NO